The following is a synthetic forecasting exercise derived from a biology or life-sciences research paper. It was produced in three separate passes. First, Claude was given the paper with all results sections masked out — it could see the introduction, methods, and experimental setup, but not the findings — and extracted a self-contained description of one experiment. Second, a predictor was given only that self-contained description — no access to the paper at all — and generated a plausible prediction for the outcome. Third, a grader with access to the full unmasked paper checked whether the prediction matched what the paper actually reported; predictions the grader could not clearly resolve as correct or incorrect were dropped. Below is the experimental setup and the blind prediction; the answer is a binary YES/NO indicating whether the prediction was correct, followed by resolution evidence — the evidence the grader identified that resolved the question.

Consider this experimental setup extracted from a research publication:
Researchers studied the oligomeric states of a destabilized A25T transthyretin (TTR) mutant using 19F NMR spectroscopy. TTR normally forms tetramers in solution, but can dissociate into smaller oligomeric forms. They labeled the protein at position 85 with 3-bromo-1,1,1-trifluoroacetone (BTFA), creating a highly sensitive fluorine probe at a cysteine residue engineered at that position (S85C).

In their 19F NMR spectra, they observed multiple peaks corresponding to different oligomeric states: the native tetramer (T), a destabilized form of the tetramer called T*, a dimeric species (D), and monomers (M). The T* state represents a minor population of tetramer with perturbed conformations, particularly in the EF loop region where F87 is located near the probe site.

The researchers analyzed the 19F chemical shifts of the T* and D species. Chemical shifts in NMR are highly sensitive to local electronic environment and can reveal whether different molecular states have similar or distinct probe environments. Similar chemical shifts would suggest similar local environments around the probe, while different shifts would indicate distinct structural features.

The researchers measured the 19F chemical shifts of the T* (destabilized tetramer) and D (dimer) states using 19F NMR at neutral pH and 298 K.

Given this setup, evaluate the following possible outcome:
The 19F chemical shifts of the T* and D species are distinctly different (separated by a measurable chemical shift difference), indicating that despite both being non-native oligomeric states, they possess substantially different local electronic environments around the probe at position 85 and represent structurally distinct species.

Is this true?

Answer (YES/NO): NO